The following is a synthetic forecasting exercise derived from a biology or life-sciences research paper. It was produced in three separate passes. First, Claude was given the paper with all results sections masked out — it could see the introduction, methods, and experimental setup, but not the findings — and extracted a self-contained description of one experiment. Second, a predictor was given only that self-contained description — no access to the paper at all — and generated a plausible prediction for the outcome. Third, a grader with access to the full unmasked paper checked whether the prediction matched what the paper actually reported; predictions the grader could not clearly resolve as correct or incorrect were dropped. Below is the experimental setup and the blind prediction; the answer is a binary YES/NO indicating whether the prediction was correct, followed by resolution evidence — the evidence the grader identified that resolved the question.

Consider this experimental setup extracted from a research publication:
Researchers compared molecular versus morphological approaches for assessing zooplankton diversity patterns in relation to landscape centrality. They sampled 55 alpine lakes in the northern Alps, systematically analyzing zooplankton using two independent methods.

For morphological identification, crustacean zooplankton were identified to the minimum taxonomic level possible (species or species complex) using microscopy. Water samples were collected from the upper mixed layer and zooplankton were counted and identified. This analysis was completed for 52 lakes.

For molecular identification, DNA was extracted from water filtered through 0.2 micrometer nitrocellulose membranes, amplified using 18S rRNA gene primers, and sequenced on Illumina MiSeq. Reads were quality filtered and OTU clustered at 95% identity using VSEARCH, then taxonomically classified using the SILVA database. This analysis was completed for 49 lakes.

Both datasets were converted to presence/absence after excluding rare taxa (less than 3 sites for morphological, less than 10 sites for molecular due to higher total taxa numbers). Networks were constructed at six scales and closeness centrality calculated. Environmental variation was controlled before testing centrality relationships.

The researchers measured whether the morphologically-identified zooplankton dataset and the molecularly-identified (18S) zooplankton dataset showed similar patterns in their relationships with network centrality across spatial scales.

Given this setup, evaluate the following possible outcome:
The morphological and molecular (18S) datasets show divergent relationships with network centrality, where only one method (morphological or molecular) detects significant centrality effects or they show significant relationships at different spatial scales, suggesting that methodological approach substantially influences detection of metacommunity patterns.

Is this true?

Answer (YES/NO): NO